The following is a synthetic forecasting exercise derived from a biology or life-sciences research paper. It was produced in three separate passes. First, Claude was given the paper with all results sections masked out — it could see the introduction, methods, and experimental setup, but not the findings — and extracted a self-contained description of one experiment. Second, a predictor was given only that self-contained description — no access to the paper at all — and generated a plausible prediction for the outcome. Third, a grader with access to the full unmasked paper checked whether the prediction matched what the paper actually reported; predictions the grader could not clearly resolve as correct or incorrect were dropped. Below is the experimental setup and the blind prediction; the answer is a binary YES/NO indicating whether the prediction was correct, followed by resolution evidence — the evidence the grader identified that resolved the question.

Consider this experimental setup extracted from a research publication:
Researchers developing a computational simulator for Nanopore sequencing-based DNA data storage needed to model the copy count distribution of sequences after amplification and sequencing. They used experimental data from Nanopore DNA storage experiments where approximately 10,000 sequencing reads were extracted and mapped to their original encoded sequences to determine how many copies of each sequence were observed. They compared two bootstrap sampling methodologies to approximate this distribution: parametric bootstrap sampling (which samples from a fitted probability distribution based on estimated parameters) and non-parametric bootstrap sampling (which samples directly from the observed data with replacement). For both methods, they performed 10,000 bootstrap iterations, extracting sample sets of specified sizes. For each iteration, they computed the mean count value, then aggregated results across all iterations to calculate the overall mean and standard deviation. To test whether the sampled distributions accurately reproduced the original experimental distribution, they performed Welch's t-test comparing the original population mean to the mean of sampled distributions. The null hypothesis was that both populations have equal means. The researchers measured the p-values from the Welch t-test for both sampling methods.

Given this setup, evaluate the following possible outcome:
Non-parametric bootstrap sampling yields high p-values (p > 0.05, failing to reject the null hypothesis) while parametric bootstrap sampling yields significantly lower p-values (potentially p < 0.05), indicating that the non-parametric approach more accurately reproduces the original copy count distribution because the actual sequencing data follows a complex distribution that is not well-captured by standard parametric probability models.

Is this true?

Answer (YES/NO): NO